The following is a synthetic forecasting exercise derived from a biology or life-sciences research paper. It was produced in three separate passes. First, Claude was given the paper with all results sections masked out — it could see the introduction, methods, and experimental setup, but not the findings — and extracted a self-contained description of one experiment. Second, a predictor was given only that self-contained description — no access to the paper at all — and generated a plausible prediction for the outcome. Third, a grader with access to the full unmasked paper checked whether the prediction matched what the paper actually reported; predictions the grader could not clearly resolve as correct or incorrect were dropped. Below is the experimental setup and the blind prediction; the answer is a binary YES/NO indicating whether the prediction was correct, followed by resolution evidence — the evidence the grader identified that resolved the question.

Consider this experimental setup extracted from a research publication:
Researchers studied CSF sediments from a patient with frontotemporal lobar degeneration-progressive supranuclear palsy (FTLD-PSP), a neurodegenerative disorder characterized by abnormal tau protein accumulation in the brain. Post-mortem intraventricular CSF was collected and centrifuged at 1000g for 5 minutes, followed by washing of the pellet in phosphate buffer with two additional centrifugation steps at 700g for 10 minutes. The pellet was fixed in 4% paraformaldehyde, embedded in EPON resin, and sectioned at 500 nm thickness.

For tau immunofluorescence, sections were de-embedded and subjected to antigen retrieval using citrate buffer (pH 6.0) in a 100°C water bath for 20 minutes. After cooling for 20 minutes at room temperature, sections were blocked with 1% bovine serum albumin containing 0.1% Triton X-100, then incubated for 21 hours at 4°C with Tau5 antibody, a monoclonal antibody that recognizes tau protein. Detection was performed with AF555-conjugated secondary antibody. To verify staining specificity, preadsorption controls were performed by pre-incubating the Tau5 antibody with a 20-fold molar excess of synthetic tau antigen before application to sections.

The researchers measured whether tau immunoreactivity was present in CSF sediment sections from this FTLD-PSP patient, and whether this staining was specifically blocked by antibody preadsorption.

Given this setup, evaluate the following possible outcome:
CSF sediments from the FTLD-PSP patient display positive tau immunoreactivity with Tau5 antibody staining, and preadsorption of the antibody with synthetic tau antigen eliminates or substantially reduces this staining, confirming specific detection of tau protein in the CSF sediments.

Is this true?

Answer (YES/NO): YES